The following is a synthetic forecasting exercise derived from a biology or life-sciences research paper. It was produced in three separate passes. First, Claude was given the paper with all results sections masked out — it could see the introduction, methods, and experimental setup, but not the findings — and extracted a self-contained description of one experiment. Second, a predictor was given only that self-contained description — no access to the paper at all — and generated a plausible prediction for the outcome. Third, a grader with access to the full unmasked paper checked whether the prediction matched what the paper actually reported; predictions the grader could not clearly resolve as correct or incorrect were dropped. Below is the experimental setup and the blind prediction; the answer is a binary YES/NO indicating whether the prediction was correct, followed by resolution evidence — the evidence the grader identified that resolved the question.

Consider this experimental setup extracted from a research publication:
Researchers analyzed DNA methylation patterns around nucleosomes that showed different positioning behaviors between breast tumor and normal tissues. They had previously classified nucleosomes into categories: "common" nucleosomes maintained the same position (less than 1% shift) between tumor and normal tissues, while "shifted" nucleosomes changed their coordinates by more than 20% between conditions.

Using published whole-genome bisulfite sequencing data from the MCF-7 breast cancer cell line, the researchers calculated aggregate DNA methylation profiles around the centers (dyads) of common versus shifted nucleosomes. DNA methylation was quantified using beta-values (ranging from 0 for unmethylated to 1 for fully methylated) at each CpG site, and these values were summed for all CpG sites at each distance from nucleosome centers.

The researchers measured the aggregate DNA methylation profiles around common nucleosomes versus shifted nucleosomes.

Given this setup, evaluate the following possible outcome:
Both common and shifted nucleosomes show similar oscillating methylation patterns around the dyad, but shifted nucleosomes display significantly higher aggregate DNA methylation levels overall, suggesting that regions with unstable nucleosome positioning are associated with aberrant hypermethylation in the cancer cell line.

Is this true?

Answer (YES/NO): NO